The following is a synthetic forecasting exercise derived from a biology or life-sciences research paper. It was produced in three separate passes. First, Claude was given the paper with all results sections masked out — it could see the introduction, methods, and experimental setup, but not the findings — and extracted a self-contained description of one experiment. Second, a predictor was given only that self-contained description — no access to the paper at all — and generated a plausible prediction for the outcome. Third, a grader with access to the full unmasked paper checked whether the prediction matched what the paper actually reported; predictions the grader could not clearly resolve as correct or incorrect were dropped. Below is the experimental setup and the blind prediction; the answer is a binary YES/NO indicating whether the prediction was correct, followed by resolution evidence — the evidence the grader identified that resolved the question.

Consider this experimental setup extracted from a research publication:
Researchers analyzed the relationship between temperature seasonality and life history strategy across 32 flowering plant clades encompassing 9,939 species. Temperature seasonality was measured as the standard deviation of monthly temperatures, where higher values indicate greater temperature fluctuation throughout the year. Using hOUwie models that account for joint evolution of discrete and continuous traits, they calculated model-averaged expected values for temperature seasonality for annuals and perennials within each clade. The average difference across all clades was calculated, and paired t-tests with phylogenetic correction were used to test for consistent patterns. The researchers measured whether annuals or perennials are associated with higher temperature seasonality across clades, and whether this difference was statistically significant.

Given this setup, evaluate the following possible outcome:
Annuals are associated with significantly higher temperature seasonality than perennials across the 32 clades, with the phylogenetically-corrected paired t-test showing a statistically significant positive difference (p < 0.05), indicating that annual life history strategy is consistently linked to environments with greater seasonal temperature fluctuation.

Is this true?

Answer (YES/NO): NO